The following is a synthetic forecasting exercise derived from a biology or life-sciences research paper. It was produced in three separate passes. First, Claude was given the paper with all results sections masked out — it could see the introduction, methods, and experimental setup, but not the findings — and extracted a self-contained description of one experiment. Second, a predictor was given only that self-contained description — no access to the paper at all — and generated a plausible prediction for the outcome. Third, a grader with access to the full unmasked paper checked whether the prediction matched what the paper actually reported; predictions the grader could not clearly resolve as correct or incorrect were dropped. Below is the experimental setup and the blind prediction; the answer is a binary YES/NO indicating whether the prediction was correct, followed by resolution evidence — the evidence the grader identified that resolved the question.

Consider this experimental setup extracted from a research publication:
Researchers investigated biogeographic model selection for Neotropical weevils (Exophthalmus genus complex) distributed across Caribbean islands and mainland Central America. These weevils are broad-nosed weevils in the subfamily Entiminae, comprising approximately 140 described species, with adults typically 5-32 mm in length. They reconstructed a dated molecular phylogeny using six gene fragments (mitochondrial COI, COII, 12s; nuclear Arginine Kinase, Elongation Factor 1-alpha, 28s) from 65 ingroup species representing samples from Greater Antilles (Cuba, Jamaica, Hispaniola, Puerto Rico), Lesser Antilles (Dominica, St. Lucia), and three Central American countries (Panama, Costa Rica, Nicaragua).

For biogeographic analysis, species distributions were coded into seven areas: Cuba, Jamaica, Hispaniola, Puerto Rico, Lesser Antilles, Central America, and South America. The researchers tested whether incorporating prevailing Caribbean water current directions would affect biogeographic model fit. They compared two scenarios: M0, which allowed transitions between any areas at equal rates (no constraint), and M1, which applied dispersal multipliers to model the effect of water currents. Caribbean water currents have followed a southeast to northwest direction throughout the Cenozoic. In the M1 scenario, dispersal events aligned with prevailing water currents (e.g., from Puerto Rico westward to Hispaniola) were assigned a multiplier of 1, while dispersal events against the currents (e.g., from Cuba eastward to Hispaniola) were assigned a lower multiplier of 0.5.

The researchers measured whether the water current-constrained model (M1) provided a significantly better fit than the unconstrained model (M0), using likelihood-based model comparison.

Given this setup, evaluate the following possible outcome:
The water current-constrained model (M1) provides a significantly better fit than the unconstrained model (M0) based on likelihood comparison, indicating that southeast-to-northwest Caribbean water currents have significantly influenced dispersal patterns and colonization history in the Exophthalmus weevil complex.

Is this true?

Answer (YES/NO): NO